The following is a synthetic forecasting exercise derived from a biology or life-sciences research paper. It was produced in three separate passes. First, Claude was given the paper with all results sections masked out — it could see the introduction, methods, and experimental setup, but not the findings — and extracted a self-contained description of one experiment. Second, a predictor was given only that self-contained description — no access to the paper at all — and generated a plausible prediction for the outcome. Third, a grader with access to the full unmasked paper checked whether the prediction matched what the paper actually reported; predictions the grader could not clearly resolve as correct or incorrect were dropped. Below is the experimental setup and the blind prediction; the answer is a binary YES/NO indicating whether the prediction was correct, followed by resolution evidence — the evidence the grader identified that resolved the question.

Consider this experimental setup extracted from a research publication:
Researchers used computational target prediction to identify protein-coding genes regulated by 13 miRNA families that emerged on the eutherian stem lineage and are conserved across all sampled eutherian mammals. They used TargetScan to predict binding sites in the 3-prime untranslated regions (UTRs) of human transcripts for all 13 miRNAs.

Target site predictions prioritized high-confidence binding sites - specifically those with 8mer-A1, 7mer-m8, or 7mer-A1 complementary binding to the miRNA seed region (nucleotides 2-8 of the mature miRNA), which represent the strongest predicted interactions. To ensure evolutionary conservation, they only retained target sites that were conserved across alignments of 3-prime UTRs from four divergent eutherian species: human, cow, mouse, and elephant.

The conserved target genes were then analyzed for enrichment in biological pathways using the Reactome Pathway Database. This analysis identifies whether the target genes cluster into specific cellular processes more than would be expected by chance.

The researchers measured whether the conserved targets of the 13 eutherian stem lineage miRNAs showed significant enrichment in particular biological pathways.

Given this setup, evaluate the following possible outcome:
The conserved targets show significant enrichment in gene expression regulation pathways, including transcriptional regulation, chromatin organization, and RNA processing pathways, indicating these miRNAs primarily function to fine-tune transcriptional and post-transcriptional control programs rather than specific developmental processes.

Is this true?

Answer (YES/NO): NO